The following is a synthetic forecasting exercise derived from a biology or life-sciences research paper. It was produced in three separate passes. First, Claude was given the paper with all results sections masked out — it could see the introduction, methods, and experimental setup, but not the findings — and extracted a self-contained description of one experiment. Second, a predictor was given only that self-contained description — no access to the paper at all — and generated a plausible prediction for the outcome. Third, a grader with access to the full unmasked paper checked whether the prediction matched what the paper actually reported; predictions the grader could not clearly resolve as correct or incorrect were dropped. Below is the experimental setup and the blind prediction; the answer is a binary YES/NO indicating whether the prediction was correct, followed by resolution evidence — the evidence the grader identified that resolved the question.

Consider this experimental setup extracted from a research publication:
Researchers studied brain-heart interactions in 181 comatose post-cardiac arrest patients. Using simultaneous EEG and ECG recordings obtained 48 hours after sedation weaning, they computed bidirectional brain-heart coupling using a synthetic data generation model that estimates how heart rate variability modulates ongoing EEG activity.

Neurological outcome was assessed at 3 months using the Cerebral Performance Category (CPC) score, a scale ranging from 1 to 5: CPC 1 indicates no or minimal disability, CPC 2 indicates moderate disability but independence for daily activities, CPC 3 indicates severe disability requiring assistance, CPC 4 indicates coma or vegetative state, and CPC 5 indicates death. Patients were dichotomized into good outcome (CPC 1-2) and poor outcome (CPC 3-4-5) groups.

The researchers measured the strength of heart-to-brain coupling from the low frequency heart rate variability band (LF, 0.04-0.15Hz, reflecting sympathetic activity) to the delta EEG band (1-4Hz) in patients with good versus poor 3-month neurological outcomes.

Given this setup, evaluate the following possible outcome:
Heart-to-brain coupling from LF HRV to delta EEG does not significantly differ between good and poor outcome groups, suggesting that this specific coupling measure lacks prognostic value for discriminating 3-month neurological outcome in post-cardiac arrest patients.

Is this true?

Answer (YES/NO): YES